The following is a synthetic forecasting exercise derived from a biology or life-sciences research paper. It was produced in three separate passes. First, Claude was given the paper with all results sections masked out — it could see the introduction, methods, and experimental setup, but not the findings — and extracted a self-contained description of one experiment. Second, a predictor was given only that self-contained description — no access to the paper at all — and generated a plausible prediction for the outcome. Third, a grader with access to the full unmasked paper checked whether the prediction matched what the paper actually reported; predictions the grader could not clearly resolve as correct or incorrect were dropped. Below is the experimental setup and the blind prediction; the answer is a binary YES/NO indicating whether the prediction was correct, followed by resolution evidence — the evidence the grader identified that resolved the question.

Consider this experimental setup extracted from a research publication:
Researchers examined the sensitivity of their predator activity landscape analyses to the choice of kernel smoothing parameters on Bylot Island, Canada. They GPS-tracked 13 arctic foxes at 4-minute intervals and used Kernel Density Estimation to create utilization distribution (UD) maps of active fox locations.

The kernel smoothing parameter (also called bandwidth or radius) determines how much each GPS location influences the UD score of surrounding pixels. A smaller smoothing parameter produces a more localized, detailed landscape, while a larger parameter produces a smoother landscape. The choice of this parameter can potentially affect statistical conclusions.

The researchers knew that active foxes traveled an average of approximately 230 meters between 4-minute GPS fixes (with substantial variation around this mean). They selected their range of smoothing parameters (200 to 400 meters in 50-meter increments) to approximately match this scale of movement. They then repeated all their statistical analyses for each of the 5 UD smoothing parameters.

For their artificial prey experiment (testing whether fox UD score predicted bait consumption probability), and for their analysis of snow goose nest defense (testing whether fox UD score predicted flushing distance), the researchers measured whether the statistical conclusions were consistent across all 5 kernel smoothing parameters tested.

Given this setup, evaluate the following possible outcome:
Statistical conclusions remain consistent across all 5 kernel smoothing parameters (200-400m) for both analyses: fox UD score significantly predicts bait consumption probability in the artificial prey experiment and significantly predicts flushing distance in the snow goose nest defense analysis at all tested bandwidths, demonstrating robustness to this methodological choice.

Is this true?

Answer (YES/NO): NO